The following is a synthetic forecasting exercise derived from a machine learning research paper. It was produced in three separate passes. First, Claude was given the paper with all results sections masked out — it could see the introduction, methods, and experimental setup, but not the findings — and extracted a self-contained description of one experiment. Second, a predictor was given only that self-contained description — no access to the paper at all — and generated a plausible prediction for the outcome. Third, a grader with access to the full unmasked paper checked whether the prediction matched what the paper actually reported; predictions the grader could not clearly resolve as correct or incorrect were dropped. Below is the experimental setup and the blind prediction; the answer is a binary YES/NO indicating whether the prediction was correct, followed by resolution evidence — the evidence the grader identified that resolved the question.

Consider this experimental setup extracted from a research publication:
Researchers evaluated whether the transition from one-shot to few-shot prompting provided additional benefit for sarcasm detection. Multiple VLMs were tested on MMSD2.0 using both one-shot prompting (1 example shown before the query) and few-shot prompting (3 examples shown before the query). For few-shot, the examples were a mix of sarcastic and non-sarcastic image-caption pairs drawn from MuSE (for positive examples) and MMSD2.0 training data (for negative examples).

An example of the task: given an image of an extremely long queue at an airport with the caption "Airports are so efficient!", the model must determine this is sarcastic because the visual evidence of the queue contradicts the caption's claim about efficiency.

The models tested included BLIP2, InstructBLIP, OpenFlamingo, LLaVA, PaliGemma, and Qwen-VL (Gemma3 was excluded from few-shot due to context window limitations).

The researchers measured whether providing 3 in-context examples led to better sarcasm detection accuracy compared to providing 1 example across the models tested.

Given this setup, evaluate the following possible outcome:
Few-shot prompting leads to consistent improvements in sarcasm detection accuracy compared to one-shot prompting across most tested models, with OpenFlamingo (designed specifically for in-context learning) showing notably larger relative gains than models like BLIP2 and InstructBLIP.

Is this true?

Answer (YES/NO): NO